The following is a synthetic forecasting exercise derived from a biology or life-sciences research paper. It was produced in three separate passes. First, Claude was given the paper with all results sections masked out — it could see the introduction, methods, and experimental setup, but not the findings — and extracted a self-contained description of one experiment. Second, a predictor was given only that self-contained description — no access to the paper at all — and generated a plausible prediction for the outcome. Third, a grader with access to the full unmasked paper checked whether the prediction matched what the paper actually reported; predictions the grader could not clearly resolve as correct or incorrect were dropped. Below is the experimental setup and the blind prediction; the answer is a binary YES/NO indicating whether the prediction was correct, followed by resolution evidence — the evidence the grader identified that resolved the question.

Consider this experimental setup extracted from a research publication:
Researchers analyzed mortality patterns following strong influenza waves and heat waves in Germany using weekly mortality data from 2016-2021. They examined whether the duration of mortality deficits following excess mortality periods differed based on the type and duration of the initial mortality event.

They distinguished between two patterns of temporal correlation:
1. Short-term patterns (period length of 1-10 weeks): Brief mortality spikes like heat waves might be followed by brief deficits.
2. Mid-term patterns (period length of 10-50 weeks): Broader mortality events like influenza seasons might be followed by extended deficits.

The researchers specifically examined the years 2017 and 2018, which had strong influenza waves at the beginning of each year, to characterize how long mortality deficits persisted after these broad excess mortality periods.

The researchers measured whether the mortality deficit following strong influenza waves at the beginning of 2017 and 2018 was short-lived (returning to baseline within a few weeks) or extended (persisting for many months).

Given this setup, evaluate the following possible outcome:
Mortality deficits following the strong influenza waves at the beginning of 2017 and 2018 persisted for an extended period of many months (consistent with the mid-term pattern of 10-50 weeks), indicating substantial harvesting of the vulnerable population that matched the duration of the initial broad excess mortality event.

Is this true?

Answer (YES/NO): YES